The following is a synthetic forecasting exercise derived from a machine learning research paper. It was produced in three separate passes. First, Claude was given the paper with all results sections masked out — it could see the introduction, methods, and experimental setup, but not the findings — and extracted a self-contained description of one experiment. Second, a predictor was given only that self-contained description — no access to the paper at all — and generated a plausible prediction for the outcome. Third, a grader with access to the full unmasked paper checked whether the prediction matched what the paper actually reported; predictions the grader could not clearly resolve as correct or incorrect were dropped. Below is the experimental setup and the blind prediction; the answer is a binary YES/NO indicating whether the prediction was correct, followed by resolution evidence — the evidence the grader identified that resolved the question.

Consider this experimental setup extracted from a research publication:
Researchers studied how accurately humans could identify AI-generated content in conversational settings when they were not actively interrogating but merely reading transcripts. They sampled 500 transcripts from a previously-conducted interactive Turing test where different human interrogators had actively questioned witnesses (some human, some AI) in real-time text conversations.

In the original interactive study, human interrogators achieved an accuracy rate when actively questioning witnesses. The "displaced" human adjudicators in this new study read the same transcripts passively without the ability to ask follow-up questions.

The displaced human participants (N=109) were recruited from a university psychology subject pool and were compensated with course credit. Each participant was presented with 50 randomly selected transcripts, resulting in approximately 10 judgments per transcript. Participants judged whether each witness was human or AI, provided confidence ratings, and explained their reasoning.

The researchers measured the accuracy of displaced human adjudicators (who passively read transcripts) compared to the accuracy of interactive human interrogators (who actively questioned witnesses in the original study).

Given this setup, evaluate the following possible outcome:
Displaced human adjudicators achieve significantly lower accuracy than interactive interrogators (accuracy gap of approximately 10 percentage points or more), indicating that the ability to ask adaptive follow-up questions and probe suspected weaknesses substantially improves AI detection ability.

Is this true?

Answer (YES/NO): YES